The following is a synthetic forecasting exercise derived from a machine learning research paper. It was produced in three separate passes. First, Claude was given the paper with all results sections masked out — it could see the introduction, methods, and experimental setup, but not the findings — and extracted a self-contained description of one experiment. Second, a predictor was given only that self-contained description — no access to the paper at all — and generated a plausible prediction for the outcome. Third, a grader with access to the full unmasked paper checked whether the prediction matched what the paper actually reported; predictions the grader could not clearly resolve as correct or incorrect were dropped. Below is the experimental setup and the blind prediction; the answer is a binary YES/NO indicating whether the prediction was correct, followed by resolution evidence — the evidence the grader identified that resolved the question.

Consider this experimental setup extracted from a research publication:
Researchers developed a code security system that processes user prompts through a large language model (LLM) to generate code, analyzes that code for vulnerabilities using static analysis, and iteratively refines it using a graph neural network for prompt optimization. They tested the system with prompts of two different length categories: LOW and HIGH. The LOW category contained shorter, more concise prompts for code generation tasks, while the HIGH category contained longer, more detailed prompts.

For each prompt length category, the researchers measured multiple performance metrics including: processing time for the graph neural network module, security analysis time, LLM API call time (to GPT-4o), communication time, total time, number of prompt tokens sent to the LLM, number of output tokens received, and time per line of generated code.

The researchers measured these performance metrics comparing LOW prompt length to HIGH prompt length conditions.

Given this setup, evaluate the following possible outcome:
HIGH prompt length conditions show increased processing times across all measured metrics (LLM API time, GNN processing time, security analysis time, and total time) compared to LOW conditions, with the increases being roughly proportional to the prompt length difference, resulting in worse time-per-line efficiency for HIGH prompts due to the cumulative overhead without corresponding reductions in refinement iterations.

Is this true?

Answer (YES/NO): NO